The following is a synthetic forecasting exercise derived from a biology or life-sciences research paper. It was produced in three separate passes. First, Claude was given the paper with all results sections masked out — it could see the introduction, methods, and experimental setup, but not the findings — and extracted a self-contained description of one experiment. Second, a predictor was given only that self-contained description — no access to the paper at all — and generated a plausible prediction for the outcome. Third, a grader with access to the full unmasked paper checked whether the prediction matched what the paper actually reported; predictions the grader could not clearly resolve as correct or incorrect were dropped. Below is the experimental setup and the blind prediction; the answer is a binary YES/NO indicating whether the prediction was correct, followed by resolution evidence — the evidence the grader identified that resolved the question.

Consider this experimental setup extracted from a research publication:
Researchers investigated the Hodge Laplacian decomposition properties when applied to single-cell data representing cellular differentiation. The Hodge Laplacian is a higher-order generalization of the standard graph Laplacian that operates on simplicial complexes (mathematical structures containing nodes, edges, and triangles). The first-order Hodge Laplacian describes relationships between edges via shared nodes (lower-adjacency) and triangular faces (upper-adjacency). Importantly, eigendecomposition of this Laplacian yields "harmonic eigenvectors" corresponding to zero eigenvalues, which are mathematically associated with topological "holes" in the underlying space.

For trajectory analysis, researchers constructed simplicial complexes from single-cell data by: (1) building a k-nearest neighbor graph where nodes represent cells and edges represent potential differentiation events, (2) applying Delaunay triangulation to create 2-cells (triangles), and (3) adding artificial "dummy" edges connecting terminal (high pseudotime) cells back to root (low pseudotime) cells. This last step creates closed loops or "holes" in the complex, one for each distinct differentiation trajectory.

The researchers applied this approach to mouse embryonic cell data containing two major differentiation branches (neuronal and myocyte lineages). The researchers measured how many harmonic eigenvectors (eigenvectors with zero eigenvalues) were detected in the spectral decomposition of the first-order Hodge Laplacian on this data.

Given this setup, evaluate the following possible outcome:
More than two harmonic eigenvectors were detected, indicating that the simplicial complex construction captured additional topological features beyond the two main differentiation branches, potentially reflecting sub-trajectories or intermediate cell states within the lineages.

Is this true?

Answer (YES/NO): NO